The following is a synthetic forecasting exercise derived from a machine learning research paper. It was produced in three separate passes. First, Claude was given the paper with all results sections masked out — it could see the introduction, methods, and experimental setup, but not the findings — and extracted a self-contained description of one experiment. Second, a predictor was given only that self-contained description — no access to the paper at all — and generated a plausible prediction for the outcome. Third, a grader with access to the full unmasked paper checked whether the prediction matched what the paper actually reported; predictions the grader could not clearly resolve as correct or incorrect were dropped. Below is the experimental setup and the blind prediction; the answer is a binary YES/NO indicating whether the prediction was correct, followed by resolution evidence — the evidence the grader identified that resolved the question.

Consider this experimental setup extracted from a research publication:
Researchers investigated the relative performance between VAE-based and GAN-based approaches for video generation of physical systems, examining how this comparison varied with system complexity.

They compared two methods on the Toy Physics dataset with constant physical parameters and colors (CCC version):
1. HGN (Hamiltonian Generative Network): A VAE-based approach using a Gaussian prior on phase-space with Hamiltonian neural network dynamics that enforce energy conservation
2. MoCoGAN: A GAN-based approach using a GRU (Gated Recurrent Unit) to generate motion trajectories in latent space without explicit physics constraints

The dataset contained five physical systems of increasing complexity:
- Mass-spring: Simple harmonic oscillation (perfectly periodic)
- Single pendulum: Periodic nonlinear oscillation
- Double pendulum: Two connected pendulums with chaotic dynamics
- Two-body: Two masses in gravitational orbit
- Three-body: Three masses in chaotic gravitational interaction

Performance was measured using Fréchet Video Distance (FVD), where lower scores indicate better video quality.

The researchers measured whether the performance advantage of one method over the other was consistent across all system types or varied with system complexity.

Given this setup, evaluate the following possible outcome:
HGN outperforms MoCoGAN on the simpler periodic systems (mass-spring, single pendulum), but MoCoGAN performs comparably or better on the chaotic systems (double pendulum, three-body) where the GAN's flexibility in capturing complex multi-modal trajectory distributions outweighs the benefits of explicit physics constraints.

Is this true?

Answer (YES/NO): NO